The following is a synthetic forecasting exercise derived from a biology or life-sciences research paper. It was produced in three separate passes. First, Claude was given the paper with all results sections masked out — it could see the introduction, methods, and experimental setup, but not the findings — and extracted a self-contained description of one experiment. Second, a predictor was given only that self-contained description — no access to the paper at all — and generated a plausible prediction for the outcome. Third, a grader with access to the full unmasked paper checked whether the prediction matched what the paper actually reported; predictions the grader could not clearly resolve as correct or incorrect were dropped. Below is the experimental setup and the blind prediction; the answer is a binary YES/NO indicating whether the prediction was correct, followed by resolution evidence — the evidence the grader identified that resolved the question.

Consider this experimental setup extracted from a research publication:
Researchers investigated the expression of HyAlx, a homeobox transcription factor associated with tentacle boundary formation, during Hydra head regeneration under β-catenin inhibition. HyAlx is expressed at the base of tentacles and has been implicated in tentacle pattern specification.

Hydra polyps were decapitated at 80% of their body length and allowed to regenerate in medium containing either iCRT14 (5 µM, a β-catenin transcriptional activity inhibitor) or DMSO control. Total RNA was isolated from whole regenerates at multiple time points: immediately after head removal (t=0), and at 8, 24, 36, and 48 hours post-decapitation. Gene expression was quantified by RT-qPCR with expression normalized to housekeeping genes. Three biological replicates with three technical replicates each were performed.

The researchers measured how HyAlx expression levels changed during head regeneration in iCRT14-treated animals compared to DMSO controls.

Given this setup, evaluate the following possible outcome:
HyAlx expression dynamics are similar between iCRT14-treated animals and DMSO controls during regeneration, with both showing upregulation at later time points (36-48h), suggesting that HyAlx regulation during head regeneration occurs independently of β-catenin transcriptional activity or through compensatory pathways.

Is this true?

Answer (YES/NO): NO